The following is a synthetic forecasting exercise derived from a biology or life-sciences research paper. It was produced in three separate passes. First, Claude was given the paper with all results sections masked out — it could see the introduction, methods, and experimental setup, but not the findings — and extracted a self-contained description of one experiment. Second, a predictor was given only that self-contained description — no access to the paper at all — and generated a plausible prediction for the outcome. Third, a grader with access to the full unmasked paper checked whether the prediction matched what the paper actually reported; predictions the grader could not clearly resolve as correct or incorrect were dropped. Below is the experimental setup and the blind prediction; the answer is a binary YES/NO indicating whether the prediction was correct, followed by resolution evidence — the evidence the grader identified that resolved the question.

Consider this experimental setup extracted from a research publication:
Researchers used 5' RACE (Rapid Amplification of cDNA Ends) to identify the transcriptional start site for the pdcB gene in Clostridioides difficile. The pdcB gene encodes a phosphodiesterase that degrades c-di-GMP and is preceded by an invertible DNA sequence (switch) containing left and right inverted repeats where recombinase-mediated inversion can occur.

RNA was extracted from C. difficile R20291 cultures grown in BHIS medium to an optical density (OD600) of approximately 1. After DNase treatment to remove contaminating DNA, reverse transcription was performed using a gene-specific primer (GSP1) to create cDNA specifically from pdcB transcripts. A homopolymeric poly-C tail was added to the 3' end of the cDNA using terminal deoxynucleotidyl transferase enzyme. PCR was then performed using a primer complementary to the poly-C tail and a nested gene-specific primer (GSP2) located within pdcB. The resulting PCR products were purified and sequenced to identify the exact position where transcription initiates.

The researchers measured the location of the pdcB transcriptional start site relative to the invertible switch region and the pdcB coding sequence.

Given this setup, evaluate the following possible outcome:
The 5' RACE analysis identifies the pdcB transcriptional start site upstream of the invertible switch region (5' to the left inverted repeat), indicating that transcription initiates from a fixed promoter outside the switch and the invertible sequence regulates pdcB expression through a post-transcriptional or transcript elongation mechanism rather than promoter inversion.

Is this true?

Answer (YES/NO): NO